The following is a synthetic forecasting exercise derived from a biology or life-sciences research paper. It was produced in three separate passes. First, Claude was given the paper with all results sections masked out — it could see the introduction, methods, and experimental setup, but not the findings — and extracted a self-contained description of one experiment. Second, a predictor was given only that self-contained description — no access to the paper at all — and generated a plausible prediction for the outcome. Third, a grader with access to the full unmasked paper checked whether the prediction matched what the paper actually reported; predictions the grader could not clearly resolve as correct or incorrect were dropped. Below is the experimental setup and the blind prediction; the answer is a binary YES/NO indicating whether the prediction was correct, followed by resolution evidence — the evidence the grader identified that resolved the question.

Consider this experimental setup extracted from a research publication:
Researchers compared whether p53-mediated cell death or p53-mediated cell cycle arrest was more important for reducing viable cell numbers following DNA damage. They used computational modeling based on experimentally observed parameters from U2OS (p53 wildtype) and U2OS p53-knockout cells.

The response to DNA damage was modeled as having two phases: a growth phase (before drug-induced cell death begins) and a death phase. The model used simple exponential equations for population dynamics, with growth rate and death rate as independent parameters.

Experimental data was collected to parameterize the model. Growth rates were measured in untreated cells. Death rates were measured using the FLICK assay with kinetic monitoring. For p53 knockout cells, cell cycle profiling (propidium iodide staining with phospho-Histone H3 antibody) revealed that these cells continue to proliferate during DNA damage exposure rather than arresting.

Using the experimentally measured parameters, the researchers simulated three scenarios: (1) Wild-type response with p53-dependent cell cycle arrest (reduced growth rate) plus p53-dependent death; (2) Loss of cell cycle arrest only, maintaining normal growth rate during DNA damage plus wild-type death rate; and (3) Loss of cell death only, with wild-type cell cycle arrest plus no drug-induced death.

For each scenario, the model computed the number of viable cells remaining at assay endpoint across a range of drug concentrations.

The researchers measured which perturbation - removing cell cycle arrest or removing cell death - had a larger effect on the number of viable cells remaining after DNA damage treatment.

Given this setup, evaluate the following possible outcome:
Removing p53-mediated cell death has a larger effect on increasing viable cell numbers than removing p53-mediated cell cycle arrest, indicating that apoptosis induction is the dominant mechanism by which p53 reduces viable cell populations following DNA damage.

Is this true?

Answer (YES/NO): NO